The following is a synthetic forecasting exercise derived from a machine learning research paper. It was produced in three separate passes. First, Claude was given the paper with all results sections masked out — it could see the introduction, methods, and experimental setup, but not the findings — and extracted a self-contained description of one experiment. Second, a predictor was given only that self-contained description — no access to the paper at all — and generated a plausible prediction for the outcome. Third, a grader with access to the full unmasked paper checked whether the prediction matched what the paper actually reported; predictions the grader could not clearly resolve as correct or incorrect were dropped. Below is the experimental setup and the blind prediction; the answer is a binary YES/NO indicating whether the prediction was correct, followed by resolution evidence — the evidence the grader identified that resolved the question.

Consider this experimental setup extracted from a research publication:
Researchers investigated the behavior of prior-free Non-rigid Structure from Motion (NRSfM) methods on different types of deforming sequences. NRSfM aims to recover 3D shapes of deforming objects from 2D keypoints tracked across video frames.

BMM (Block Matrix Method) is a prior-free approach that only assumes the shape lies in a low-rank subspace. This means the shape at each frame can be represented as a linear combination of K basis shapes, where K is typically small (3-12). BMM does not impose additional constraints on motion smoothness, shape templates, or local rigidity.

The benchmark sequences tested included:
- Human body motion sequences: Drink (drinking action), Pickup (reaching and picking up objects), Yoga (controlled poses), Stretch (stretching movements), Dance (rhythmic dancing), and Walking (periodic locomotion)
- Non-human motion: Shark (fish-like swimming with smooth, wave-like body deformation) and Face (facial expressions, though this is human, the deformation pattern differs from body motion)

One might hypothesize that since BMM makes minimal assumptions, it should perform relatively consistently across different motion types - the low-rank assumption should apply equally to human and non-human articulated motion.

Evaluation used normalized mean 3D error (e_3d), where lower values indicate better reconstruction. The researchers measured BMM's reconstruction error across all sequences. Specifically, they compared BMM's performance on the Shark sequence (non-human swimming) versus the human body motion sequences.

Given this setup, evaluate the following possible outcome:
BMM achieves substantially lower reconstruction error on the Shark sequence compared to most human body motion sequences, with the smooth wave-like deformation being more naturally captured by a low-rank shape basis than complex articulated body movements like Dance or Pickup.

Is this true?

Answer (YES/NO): NO